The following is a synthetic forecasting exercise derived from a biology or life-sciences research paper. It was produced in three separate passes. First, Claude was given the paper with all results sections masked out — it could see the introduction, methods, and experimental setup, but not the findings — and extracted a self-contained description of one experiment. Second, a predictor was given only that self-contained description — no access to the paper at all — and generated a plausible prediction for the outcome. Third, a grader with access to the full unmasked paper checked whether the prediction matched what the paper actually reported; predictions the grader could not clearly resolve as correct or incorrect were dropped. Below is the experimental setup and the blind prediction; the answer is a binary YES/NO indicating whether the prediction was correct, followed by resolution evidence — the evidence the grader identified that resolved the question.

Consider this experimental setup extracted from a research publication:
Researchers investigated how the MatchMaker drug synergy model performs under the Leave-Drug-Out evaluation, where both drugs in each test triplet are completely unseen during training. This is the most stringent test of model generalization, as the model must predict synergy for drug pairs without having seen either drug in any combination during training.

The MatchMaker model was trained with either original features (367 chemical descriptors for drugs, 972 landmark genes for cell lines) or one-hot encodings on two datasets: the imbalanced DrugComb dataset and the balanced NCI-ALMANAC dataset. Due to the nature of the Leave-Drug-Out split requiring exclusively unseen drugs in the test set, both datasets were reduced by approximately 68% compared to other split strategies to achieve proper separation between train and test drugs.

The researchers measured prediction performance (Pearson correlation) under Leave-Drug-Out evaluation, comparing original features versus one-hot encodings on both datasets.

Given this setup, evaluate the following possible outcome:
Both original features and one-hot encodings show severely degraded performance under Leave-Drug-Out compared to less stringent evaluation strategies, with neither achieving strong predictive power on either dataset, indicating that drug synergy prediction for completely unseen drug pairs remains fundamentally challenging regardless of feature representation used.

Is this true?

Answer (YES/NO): YES